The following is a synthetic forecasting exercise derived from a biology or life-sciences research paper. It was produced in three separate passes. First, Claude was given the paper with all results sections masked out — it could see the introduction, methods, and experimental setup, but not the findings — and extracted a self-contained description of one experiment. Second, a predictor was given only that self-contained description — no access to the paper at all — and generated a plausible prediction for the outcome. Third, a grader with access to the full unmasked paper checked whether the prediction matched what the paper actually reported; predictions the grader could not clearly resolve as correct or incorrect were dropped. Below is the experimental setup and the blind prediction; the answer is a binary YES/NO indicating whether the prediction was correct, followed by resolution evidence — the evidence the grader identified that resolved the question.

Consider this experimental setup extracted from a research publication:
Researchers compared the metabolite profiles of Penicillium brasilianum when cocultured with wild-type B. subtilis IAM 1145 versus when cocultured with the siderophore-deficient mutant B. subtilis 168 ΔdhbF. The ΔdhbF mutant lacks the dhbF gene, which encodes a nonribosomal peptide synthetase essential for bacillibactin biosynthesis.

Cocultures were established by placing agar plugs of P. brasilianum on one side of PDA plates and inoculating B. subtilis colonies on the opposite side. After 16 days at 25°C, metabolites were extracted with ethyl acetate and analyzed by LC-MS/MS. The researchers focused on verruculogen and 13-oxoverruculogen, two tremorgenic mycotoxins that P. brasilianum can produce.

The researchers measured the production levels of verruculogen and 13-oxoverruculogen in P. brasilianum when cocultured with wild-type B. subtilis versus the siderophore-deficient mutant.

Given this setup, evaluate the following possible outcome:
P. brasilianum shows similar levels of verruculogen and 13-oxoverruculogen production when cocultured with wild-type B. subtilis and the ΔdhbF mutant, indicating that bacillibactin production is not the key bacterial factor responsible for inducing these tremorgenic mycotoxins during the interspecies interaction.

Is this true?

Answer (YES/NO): NO